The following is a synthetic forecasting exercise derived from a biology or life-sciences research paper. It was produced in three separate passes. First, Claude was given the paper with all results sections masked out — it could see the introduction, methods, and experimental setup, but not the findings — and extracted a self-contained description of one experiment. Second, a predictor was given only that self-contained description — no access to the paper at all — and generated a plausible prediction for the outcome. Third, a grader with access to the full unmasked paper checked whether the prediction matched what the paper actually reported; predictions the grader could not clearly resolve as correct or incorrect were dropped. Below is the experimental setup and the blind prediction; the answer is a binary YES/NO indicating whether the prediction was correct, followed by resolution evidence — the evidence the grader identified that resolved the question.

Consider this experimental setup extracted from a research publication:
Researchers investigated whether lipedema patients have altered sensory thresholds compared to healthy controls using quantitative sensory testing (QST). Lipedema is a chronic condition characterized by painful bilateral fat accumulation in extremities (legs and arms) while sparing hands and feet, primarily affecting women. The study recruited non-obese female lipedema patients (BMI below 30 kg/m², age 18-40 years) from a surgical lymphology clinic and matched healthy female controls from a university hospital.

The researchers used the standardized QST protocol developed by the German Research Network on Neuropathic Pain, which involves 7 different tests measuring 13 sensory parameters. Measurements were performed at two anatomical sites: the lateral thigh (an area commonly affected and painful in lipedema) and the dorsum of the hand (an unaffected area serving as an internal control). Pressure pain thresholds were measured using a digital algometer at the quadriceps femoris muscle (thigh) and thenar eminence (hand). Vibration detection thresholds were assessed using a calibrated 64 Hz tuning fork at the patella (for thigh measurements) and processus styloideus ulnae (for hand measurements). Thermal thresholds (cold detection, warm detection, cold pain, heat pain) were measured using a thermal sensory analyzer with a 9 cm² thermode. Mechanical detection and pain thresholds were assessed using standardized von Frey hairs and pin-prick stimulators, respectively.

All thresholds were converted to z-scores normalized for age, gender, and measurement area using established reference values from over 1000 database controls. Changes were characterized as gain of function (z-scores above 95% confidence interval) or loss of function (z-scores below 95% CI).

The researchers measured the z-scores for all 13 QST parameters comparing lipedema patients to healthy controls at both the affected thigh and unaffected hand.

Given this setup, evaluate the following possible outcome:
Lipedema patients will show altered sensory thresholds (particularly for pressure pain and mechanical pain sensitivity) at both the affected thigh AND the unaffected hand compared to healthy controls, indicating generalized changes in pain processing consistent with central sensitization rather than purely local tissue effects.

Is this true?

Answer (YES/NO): NO